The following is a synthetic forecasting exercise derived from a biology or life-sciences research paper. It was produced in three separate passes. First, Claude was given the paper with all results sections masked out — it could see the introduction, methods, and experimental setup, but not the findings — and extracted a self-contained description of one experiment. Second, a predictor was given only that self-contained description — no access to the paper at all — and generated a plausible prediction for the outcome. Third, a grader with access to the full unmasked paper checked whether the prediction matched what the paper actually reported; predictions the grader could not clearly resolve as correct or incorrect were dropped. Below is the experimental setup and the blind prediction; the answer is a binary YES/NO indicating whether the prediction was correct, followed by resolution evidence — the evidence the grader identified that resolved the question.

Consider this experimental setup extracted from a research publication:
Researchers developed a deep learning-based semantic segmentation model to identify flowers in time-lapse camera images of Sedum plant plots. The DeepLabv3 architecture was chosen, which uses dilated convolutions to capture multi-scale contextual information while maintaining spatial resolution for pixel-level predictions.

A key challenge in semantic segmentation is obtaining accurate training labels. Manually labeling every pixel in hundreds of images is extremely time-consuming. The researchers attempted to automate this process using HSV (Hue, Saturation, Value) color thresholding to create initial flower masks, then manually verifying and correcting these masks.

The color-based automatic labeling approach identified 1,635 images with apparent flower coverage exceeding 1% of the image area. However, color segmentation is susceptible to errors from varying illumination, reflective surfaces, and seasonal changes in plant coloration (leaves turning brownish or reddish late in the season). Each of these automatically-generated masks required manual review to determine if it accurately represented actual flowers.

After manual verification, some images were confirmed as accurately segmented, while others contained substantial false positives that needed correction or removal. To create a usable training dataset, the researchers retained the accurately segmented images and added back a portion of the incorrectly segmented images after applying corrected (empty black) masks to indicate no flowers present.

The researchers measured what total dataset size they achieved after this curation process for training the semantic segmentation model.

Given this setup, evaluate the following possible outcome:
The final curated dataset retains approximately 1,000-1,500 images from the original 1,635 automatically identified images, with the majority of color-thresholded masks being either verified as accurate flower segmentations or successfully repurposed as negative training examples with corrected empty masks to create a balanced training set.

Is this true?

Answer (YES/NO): NO